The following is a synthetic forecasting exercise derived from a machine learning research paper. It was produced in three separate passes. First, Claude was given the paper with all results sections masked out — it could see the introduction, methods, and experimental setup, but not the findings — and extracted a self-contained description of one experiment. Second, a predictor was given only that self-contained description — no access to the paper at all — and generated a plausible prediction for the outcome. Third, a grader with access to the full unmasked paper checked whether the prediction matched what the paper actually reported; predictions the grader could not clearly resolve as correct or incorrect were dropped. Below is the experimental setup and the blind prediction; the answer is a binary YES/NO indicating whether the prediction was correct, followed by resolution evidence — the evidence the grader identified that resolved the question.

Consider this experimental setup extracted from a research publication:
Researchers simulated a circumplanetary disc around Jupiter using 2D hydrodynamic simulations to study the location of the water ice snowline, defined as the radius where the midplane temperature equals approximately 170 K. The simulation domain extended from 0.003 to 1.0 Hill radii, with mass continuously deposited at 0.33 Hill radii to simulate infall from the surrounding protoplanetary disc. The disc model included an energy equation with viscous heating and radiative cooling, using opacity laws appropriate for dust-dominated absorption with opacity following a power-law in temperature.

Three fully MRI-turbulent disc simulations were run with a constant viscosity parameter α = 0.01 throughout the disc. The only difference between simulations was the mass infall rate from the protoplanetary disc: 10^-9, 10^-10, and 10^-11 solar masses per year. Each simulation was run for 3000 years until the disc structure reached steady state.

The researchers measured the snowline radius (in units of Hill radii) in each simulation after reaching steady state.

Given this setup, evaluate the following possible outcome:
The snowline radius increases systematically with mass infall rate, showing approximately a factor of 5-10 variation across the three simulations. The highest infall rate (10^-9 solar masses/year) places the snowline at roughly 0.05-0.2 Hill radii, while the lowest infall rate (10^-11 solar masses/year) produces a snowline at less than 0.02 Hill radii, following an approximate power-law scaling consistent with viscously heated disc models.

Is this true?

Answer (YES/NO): YES